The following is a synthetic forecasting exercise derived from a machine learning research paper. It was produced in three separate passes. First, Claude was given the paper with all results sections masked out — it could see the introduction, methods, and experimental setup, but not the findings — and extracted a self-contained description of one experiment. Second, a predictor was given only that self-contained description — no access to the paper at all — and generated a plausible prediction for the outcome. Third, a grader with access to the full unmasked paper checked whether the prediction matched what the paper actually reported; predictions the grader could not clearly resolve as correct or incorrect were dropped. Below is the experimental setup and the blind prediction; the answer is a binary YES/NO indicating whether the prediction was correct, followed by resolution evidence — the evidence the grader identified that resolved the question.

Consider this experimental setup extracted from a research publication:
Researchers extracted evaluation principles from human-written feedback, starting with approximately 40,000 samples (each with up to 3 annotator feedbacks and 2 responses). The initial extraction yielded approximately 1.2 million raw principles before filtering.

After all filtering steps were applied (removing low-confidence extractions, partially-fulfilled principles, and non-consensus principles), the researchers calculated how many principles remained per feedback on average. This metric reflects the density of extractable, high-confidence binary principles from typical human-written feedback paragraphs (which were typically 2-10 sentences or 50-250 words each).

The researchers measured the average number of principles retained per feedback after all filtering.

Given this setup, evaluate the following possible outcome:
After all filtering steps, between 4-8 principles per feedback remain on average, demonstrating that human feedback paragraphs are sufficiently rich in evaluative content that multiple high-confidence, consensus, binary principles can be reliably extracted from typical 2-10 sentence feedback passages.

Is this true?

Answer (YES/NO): NO